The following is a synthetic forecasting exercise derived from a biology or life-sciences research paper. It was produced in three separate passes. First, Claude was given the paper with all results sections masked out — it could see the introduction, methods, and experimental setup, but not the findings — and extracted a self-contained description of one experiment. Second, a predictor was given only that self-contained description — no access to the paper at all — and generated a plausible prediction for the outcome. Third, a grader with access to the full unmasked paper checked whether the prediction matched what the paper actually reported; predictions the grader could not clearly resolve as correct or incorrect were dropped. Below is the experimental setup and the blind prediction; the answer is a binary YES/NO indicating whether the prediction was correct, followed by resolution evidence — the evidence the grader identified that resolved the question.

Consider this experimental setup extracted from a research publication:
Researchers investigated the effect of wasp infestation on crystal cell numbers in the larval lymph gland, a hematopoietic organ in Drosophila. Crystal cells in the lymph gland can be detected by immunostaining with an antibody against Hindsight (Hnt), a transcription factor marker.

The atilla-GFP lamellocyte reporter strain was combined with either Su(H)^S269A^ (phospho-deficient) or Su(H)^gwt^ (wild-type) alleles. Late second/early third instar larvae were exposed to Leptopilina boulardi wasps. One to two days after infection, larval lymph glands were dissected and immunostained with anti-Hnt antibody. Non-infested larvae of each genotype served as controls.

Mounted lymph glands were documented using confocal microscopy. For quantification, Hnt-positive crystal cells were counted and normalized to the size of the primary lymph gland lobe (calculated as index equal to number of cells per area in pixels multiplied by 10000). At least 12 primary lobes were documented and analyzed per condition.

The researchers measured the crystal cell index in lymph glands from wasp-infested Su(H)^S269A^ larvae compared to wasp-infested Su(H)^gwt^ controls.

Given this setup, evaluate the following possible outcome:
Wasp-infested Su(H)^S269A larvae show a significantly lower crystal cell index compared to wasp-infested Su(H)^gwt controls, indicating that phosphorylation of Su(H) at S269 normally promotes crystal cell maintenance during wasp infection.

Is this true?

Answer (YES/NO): NO